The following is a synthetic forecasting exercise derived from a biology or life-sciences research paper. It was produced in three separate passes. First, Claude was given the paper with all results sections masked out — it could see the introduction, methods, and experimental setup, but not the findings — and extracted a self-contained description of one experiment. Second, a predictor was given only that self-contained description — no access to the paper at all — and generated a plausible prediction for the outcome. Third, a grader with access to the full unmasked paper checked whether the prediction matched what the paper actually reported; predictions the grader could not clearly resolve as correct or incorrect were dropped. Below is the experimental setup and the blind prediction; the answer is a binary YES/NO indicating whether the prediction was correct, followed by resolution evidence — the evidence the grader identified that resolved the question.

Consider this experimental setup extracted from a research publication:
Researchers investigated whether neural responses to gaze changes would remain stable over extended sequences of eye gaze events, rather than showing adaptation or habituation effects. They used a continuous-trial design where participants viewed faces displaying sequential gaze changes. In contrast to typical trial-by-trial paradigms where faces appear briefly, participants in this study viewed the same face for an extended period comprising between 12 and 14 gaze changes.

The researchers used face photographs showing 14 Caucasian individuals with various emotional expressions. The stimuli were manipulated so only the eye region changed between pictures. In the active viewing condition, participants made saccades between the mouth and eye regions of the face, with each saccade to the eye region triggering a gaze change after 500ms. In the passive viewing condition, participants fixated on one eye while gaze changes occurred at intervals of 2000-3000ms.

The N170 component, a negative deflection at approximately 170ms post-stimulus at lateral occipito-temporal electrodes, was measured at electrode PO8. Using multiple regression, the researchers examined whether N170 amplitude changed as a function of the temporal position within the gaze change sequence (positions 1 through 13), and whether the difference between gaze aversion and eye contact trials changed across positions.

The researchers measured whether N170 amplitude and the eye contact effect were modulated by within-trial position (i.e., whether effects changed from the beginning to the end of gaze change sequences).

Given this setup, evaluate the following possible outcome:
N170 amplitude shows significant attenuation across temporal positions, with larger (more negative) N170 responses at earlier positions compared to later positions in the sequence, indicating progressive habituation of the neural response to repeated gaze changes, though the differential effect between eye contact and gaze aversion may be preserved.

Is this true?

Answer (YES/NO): NO